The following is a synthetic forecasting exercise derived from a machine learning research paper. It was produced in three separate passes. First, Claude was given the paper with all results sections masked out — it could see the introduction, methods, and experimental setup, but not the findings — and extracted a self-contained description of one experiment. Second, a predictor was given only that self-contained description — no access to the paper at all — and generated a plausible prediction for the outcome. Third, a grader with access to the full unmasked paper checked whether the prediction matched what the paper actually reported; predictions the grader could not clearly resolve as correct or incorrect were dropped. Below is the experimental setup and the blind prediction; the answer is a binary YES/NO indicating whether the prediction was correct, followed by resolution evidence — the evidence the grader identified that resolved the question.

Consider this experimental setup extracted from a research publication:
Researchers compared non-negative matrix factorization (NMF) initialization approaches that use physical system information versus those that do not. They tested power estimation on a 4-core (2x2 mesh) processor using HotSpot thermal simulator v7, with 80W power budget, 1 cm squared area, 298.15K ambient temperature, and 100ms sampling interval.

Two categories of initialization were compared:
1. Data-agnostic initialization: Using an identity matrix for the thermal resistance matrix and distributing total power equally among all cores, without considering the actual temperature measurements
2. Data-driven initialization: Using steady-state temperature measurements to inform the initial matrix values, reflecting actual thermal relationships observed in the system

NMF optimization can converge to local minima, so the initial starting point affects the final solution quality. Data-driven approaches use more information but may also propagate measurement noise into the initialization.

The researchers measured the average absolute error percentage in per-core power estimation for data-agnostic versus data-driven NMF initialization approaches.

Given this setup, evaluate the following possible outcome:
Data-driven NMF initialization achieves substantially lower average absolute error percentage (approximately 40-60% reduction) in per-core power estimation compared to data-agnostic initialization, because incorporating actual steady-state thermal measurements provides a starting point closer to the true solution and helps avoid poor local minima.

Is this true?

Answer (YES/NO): NO